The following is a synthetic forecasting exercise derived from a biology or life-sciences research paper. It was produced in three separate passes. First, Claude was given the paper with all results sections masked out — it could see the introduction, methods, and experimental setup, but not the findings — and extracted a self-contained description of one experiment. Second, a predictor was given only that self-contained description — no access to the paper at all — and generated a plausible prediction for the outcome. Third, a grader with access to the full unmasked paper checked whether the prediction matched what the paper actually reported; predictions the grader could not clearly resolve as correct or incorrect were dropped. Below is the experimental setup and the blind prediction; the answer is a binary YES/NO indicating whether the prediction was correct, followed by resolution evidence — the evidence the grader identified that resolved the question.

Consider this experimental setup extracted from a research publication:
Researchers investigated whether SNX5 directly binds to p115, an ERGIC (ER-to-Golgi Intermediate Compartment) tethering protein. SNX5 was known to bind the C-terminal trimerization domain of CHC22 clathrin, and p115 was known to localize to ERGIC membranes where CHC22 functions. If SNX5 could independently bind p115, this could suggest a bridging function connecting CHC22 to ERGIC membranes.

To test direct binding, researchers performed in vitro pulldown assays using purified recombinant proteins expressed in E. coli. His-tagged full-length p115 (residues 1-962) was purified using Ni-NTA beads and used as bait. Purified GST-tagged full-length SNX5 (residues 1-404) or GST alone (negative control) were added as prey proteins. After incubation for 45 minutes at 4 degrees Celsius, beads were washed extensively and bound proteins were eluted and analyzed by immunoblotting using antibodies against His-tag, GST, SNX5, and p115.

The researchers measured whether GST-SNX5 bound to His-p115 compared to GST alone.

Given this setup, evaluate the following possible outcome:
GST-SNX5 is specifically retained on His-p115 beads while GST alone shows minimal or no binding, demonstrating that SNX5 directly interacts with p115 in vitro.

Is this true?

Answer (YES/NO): YES